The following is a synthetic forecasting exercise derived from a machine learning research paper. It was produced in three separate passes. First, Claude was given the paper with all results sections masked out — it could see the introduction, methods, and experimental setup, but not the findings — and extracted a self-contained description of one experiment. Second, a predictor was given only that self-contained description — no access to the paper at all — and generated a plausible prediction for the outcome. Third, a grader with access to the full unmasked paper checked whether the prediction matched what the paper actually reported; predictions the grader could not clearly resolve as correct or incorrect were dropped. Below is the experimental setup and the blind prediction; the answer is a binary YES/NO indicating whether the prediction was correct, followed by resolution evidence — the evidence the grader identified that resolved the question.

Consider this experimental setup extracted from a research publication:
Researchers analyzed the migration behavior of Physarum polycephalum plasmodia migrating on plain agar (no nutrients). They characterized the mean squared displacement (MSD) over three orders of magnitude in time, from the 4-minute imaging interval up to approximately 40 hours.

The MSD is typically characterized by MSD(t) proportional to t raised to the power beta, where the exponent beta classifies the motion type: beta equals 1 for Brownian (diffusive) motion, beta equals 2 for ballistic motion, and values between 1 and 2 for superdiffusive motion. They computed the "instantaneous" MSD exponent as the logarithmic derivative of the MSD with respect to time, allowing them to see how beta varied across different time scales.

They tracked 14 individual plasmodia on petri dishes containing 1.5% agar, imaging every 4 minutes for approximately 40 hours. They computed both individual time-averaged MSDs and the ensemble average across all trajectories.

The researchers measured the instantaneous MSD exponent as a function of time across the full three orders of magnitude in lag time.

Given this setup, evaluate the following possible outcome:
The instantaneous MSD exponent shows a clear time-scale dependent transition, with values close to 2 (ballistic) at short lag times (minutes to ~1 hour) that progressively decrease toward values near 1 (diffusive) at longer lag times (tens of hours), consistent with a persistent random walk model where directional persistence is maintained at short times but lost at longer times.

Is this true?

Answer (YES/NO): NO